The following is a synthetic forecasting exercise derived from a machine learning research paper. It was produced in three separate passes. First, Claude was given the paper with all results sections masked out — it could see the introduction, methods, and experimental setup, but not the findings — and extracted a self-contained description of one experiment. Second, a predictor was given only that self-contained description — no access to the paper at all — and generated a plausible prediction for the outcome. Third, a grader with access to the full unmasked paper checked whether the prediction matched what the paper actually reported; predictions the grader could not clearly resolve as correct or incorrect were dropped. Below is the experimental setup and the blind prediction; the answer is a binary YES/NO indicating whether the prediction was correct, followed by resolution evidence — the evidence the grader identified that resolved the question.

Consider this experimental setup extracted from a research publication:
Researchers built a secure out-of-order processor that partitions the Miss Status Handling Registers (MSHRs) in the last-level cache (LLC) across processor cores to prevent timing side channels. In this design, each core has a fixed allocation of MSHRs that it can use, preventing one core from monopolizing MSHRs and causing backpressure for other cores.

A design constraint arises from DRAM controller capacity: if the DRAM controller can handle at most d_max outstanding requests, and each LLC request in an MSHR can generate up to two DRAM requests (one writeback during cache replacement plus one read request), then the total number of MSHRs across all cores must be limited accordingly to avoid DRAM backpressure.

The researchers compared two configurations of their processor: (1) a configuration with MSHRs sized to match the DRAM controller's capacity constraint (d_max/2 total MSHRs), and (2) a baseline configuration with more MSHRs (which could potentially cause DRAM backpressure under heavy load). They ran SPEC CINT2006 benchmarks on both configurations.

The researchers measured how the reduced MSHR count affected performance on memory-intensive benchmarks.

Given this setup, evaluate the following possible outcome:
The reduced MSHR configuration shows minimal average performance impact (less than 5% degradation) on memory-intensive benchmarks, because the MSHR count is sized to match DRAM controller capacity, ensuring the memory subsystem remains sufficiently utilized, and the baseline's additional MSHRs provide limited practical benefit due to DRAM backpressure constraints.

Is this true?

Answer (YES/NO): YES